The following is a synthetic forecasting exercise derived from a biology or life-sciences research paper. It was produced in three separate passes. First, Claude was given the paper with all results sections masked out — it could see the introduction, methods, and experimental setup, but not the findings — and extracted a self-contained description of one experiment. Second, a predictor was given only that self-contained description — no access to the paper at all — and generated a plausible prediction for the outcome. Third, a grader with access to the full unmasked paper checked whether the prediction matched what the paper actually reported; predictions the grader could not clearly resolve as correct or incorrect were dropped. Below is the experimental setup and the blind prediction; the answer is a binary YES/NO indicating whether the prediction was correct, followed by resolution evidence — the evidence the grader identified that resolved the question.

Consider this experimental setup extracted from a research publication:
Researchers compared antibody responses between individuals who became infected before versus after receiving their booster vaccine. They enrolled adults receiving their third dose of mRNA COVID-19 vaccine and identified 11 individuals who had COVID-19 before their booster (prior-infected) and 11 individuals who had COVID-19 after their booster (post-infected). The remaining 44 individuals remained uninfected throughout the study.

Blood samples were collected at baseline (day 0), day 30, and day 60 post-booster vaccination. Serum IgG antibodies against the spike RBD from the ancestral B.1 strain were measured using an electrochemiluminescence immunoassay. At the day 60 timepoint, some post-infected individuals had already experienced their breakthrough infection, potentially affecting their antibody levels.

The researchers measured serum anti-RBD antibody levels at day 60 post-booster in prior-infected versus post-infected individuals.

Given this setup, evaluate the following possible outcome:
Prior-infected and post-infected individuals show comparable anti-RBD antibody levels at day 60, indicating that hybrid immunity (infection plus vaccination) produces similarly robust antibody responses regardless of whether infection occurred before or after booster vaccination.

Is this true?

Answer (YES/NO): NO